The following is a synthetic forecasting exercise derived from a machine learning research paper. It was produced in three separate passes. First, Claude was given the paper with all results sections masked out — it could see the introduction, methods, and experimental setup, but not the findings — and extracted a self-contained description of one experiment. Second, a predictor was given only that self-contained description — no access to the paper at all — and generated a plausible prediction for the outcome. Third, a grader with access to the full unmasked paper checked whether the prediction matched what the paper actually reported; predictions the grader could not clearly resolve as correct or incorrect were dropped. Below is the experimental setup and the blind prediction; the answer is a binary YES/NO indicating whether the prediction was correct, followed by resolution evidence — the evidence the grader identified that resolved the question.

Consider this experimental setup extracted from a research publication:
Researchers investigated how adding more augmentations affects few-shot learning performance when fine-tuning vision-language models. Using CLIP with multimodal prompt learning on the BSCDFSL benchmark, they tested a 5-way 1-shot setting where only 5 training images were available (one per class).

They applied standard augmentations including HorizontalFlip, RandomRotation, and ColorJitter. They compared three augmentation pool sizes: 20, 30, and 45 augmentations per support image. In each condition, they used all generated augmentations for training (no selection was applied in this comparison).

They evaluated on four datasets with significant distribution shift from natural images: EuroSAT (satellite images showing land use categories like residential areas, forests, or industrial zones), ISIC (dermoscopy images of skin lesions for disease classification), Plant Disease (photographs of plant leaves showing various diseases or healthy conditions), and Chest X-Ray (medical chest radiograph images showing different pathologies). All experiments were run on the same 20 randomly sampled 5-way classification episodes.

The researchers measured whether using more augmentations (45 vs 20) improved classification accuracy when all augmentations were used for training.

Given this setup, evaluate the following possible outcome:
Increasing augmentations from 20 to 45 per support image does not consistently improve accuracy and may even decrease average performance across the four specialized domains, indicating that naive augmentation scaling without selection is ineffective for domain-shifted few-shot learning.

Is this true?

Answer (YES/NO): YES